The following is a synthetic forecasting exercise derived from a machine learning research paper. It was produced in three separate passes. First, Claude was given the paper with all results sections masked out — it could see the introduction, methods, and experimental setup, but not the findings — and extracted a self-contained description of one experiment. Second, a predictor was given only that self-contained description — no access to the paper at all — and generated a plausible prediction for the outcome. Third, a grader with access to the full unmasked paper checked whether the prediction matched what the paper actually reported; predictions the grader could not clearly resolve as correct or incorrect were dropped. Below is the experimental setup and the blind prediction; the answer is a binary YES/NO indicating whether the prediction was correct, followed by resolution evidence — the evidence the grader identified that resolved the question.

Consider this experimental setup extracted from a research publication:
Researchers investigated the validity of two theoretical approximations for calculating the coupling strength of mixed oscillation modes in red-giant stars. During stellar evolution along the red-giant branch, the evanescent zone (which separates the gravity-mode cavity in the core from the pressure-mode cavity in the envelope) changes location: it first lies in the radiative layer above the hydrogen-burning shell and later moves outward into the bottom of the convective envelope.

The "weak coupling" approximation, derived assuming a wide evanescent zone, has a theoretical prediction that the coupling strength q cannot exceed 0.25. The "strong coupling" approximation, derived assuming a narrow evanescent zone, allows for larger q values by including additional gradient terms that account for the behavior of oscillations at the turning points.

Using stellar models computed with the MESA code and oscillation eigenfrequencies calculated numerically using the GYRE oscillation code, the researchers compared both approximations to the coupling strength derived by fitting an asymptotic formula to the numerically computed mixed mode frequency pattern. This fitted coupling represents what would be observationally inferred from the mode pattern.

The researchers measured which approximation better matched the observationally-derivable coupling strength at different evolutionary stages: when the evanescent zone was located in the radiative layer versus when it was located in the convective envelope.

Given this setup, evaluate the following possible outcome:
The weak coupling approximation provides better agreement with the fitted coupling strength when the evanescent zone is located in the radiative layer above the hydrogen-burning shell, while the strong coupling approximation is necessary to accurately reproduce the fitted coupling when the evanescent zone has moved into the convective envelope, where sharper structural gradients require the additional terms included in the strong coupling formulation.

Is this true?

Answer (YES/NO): NO